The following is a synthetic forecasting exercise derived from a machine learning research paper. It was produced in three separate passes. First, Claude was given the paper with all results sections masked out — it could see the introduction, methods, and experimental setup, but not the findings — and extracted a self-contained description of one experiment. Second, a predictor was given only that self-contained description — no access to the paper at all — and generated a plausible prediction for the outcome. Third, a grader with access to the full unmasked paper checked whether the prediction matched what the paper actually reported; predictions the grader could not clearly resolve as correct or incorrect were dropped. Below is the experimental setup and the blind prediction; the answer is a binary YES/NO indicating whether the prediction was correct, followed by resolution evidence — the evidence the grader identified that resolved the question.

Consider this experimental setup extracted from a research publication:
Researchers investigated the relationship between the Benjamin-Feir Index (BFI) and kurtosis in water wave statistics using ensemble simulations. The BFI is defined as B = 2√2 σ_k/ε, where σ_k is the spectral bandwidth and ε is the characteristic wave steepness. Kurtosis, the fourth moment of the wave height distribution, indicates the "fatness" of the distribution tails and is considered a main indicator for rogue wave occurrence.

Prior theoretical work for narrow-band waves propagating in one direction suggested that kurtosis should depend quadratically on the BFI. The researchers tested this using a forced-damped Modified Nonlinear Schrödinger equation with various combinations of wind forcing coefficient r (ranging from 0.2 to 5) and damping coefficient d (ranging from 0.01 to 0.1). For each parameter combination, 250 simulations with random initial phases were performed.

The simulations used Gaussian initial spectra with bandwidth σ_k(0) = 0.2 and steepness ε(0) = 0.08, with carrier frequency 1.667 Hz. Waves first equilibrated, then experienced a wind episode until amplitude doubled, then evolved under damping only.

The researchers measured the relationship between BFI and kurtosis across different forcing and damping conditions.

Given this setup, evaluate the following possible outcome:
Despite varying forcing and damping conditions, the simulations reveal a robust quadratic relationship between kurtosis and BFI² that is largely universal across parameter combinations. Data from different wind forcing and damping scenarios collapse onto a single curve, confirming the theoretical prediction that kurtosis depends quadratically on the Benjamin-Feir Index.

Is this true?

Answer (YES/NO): NO